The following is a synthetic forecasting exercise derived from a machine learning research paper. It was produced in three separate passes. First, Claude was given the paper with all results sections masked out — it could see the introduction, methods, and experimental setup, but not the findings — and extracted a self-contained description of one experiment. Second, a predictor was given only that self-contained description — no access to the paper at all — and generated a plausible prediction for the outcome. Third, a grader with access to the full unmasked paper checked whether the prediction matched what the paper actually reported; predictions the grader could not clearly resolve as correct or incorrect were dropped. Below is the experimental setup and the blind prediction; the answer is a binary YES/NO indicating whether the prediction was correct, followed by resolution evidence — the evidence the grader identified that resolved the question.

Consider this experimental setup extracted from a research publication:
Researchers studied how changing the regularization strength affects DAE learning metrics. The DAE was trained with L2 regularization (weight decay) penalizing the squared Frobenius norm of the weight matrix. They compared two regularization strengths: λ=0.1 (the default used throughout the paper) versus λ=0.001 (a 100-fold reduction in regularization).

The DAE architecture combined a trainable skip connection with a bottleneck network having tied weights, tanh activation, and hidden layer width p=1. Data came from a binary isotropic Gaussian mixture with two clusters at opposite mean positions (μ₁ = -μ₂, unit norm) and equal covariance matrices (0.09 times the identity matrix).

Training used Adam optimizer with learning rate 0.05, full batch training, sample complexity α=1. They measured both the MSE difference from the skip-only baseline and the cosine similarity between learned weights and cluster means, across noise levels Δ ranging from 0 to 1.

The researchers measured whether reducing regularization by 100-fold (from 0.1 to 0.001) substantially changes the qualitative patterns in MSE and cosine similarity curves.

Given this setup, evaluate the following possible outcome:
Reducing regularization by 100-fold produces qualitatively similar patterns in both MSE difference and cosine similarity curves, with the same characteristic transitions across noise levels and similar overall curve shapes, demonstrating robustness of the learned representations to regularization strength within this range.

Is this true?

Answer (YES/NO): YES